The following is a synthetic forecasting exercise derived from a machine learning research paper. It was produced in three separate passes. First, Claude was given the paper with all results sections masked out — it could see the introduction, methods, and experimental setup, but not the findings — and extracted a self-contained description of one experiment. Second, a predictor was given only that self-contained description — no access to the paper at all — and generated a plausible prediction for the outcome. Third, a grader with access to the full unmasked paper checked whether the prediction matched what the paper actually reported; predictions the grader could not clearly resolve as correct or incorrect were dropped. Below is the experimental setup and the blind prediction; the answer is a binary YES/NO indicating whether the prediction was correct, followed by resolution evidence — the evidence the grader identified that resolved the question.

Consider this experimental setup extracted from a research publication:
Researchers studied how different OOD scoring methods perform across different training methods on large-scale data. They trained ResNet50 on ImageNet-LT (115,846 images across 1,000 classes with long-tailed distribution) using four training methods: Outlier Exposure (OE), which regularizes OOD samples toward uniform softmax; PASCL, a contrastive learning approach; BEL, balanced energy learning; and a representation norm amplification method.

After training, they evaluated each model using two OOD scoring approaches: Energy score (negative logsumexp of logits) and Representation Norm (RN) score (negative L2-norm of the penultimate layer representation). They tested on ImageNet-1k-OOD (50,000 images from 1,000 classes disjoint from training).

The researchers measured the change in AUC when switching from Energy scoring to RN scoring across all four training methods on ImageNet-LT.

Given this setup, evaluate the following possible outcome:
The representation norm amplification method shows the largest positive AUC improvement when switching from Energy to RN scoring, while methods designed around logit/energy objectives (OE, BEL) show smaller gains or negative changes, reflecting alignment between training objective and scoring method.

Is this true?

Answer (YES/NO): YES